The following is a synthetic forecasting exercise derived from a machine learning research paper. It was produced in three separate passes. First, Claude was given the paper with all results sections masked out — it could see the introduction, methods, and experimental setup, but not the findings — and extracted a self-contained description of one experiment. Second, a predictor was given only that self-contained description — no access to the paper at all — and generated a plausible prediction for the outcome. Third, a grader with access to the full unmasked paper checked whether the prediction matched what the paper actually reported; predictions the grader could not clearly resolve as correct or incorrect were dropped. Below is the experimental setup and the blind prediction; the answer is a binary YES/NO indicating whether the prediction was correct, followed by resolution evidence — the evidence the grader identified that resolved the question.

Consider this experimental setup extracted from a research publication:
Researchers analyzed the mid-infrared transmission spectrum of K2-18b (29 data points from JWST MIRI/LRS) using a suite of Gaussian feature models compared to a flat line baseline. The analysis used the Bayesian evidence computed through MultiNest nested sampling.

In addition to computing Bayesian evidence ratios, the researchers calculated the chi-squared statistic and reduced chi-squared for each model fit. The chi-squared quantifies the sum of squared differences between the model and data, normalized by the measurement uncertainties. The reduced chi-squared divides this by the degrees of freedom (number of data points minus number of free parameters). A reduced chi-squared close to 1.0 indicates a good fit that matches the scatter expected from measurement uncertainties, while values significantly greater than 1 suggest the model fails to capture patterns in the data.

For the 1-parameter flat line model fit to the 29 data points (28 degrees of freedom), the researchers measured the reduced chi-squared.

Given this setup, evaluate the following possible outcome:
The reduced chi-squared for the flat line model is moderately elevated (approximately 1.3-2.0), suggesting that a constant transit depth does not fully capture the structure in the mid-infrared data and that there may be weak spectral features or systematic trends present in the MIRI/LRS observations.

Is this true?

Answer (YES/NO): NO